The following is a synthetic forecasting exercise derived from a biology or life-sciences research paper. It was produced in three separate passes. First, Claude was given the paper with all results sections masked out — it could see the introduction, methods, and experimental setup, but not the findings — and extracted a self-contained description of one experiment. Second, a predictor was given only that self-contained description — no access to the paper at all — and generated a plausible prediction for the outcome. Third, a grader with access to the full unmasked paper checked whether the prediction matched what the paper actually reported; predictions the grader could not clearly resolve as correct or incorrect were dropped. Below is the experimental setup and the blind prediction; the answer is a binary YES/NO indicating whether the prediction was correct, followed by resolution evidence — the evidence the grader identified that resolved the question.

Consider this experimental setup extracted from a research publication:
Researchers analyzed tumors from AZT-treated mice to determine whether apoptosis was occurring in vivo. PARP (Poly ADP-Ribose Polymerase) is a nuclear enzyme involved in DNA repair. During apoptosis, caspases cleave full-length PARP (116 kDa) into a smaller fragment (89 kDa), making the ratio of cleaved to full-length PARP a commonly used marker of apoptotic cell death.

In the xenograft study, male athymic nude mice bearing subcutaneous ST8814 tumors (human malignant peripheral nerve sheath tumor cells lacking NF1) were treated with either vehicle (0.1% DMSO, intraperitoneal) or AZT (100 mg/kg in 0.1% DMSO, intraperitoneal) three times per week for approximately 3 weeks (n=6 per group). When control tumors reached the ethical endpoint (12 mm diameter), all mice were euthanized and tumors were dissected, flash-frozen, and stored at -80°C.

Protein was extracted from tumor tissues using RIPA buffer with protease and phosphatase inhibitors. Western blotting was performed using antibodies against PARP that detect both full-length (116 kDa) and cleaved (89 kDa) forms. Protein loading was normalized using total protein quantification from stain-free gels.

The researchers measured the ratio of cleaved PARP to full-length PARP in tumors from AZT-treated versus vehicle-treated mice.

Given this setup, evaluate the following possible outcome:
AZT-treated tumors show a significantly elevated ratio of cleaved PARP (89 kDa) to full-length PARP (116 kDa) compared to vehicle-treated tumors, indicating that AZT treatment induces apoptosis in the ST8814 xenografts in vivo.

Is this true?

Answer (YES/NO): YES